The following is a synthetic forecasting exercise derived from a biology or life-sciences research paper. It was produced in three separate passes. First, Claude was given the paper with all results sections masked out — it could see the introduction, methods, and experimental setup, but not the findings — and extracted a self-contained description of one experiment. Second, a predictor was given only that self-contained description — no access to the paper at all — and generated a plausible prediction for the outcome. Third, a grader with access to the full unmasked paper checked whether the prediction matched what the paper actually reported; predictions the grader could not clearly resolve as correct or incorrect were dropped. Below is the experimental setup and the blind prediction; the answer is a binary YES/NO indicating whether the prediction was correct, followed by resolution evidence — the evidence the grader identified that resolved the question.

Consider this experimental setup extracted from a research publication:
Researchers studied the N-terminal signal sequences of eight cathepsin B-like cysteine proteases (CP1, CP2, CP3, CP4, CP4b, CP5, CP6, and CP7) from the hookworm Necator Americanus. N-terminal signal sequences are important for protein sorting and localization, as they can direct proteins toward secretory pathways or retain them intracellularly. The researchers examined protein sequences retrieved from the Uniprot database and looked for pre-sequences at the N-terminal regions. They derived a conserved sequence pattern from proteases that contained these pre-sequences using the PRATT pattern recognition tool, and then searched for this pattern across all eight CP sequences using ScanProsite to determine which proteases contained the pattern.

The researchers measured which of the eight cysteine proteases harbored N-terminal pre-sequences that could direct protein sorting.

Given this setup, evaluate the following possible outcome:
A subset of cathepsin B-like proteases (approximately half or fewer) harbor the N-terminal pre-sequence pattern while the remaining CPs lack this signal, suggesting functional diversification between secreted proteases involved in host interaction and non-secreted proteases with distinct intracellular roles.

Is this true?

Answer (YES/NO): NO